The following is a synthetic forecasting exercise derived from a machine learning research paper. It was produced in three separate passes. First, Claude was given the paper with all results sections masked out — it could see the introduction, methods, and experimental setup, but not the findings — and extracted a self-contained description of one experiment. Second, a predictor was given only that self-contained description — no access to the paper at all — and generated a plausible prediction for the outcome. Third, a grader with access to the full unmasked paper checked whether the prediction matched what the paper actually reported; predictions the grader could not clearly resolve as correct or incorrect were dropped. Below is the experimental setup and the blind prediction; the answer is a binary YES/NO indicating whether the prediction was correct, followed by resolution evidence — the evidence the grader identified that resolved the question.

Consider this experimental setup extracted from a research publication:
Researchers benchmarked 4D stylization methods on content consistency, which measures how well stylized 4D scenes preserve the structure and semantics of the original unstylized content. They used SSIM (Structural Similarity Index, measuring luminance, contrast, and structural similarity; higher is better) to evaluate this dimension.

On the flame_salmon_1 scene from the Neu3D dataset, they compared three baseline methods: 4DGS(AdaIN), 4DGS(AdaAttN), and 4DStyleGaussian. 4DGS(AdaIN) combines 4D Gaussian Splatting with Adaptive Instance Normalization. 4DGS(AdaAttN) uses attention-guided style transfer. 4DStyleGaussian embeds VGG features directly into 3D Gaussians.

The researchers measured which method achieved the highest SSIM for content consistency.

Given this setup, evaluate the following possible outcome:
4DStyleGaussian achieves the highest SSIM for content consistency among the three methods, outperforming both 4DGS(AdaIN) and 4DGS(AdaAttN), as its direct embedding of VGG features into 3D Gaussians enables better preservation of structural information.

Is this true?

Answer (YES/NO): NO